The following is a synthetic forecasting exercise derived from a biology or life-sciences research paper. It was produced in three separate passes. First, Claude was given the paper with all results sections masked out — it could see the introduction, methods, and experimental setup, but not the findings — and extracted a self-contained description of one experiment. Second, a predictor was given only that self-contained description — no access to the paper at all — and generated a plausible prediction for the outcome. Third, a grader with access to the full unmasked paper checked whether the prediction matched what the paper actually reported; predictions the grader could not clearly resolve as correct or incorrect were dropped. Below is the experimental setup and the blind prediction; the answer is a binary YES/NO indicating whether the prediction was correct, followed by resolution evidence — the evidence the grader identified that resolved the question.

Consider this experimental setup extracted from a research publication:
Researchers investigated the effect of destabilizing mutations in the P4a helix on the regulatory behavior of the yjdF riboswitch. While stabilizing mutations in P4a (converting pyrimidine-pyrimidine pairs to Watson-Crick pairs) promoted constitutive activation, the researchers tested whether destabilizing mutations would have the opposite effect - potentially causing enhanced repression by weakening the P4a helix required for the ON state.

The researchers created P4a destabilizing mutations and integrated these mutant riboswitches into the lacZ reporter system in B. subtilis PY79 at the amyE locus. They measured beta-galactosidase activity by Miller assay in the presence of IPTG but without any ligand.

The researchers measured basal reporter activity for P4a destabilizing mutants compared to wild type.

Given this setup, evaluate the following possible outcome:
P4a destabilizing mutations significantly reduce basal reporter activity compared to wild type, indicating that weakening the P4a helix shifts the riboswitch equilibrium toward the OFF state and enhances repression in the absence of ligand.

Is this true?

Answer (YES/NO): NO